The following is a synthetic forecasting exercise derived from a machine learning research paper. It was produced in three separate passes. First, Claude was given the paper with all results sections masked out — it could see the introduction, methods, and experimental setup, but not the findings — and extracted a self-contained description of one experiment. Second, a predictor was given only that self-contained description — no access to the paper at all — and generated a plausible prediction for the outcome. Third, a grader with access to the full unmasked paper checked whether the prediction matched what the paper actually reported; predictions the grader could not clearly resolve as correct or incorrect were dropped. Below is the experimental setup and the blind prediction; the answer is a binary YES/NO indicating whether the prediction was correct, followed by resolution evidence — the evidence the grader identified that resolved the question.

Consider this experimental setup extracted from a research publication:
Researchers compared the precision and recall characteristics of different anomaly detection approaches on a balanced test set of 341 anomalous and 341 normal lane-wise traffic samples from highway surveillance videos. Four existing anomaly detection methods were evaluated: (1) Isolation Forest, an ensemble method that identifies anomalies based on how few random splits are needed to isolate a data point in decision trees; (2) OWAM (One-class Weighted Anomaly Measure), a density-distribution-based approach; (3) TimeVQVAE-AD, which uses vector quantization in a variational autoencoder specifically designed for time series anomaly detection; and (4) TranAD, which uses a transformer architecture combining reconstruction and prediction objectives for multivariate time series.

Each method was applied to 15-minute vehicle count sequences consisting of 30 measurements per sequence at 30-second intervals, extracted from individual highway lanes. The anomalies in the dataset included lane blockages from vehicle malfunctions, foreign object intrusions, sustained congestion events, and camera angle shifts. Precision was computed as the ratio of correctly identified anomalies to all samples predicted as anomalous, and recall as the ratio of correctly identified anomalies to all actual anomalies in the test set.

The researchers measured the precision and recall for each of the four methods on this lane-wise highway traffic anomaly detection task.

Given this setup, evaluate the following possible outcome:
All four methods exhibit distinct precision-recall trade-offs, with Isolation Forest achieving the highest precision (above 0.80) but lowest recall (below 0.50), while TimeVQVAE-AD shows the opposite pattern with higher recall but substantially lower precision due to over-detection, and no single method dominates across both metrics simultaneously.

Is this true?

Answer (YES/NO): NO